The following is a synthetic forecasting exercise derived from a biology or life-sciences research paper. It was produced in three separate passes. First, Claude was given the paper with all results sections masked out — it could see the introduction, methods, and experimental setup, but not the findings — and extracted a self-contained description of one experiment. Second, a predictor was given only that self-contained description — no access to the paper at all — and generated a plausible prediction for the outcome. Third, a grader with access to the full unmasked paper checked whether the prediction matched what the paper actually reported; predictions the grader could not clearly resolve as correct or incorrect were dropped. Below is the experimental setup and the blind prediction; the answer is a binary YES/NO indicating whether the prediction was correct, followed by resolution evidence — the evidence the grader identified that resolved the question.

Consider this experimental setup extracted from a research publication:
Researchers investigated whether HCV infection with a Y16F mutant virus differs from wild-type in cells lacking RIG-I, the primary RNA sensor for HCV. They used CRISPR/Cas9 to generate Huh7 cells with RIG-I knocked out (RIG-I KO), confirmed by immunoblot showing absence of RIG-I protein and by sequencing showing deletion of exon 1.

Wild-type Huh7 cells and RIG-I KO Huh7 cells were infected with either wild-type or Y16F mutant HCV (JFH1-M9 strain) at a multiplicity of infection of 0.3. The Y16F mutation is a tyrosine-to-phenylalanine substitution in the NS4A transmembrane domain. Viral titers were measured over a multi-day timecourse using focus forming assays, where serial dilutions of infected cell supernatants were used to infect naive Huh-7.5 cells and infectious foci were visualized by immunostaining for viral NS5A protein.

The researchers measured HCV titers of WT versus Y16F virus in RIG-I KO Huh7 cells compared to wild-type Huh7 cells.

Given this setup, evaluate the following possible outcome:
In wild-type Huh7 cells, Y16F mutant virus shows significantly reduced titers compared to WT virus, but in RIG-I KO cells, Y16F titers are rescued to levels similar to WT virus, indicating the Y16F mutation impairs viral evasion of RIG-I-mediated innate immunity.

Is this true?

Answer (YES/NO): NO